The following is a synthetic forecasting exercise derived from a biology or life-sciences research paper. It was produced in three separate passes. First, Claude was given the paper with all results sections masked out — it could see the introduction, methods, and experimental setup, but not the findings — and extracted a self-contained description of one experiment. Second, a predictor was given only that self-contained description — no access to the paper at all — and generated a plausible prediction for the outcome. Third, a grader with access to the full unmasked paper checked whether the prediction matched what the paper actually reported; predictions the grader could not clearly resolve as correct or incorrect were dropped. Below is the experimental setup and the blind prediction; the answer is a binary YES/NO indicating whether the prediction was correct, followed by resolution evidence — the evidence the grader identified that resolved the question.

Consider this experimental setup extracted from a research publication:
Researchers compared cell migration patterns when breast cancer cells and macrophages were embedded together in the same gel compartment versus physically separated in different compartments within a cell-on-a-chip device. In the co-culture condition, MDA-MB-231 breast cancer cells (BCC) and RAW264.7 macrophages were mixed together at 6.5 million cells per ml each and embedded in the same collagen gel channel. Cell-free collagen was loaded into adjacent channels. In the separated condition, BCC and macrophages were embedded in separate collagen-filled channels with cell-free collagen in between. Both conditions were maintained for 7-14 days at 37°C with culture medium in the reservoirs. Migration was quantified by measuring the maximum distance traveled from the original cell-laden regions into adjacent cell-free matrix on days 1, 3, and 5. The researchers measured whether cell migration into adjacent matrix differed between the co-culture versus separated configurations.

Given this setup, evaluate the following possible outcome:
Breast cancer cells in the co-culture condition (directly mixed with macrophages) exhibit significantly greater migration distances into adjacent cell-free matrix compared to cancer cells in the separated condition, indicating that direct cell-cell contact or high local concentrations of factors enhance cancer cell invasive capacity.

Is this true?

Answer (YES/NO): YES